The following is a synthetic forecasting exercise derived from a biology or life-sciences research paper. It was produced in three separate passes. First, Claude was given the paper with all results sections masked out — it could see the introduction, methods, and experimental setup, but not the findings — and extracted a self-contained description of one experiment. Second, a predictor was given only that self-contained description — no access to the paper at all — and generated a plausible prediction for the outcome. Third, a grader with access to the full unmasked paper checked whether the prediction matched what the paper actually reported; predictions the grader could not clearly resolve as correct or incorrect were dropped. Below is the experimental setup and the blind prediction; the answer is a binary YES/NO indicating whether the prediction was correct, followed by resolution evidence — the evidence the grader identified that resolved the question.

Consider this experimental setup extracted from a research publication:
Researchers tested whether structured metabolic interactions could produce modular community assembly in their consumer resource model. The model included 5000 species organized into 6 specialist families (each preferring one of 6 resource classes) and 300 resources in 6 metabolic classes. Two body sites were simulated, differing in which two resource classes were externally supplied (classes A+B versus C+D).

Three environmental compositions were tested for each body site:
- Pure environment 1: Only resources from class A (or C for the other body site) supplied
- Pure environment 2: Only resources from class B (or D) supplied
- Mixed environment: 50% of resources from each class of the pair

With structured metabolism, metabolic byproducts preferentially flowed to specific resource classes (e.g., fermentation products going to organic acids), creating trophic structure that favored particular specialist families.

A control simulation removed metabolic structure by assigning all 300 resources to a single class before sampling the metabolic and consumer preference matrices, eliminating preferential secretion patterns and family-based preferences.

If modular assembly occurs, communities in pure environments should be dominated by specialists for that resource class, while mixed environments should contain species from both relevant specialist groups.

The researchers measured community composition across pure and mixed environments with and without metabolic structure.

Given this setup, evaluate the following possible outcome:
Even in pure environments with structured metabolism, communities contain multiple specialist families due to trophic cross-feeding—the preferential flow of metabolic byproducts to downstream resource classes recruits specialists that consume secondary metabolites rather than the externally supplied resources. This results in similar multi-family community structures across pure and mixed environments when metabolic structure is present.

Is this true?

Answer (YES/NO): NO